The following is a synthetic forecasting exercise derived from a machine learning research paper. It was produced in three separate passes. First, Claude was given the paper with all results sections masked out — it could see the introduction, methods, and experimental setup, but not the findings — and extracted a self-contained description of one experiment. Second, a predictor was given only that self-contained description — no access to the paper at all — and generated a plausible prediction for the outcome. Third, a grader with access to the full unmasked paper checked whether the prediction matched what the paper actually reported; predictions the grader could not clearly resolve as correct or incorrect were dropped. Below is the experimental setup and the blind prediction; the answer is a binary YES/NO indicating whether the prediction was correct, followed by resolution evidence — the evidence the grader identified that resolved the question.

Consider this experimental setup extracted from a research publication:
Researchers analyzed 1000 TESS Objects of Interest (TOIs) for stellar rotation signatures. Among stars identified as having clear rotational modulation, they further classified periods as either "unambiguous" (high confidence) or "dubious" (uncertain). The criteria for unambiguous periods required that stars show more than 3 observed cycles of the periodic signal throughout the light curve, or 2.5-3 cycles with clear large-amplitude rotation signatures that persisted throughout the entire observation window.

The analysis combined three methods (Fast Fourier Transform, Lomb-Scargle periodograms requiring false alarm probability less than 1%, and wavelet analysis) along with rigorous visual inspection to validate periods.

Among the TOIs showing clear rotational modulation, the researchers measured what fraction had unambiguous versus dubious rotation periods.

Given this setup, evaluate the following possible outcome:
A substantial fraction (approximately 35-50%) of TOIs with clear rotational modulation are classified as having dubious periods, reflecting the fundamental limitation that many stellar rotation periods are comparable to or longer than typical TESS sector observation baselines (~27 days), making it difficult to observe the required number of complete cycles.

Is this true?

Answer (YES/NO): NO